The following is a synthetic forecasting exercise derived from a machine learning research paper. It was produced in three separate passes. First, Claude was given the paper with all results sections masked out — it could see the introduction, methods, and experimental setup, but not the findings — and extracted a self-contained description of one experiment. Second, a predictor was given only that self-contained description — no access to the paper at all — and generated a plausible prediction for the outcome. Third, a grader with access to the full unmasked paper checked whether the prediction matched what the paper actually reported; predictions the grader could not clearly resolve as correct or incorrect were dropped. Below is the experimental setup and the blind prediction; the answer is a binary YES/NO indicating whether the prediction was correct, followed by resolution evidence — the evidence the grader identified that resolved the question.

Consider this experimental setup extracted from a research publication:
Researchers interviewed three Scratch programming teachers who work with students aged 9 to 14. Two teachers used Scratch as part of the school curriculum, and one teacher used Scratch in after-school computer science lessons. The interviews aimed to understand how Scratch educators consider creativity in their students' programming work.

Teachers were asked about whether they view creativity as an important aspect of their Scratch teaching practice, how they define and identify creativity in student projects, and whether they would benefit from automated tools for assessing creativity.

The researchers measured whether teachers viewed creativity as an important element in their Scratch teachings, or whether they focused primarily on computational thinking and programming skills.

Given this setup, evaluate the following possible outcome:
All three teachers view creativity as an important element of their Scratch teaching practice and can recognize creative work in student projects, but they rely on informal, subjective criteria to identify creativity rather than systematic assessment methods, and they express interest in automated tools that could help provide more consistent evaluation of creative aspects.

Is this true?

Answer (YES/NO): NO